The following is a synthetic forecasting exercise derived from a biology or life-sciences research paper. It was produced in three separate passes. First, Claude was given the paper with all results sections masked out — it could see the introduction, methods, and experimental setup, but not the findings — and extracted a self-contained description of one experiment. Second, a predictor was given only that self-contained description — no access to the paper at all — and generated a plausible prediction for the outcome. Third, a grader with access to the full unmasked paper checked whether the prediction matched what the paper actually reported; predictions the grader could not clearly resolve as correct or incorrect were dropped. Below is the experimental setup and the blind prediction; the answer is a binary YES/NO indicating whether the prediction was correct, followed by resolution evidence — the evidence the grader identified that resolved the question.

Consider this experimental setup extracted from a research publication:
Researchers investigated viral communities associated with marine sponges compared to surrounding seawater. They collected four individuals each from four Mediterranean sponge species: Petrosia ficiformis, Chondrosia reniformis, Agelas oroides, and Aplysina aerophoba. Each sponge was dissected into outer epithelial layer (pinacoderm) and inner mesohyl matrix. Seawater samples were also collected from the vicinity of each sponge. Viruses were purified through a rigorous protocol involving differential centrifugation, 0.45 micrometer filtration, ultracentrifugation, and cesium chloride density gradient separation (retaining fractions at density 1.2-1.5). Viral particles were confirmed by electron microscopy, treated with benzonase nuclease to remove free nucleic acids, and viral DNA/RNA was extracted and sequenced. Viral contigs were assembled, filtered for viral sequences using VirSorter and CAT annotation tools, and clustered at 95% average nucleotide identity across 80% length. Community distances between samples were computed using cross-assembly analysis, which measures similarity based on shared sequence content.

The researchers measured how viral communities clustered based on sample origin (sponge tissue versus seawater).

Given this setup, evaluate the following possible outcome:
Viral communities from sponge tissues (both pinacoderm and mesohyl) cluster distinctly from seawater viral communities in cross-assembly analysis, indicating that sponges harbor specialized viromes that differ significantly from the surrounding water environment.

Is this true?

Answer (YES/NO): YES